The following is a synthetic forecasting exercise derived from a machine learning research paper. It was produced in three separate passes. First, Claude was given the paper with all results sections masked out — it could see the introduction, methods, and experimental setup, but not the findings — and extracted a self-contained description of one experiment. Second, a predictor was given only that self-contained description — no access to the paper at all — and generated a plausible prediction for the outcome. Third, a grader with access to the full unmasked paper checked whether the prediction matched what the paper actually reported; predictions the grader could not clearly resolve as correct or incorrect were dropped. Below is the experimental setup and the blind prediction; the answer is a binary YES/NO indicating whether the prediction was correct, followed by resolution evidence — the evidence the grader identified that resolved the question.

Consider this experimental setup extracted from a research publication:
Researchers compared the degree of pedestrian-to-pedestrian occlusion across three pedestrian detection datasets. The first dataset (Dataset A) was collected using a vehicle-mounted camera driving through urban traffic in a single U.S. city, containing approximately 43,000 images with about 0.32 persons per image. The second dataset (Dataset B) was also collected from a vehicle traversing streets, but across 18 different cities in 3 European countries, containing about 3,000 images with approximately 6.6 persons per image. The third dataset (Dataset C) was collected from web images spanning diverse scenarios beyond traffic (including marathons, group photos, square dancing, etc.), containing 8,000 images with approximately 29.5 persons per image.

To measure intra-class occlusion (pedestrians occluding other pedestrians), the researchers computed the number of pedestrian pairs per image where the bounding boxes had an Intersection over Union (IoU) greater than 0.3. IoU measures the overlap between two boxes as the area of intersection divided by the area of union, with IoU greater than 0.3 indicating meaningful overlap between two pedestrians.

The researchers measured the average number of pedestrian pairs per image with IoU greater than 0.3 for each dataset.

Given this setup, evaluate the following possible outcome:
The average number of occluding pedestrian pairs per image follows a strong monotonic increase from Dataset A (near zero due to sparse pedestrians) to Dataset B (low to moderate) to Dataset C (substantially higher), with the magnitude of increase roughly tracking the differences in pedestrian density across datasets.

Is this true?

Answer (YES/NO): NO